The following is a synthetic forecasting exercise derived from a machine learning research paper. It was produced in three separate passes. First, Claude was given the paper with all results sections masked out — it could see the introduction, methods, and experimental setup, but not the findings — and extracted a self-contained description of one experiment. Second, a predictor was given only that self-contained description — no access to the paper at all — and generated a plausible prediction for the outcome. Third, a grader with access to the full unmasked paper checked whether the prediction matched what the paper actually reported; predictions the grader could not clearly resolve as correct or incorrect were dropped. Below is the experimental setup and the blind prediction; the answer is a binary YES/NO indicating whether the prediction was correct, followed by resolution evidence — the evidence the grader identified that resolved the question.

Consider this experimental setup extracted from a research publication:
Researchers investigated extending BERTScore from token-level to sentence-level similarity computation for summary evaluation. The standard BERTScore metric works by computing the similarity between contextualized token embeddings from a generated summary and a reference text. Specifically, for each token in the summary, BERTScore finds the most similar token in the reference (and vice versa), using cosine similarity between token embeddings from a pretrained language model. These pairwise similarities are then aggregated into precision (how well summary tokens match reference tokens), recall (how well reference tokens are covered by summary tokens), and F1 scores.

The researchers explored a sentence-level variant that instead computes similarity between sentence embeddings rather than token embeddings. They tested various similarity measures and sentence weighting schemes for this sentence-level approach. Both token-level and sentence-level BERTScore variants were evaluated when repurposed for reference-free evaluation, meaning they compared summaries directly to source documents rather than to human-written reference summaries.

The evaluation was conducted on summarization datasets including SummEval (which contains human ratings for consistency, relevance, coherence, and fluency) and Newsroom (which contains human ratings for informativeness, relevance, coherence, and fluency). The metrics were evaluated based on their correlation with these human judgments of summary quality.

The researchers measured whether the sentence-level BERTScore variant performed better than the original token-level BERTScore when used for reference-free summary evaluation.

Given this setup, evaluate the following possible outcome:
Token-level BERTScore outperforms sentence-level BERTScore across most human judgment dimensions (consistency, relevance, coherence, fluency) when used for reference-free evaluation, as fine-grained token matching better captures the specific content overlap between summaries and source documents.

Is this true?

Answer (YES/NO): YES